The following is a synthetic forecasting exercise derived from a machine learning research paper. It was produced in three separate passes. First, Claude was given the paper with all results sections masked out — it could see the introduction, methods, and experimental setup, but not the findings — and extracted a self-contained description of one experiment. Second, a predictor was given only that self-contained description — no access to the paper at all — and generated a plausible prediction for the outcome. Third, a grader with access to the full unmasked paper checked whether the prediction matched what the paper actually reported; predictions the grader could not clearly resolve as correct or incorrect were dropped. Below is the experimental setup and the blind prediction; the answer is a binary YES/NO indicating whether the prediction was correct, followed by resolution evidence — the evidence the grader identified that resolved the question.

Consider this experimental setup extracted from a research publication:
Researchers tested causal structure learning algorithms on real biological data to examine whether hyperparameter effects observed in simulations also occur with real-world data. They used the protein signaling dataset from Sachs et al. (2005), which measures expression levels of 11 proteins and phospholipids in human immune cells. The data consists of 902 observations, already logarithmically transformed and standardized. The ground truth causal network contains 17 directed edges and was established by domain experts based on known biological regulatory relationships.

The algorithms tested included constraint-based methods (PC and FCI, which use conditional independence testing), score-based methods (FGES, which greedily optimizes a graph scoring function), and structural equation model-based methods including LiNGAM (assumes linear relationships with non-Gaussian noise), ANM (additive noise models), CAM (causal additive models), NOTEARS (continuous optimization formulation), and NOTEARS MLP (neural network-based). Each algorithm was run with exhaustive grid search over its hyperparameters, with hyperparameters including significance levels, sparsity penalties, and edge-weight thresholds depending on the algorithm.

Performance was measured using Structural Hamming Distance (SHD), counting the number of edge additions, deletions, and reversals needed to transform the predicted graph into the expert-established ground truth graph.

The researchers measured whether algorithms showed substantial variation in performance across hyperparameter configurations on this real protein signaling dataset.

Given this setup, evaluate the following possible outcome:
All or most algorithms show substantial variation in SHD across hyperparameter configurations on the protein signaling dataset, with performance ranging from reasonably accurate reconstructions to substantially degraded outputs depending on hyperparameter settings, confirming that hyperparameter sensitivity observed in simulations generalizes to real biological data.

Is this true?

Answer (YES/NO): NO